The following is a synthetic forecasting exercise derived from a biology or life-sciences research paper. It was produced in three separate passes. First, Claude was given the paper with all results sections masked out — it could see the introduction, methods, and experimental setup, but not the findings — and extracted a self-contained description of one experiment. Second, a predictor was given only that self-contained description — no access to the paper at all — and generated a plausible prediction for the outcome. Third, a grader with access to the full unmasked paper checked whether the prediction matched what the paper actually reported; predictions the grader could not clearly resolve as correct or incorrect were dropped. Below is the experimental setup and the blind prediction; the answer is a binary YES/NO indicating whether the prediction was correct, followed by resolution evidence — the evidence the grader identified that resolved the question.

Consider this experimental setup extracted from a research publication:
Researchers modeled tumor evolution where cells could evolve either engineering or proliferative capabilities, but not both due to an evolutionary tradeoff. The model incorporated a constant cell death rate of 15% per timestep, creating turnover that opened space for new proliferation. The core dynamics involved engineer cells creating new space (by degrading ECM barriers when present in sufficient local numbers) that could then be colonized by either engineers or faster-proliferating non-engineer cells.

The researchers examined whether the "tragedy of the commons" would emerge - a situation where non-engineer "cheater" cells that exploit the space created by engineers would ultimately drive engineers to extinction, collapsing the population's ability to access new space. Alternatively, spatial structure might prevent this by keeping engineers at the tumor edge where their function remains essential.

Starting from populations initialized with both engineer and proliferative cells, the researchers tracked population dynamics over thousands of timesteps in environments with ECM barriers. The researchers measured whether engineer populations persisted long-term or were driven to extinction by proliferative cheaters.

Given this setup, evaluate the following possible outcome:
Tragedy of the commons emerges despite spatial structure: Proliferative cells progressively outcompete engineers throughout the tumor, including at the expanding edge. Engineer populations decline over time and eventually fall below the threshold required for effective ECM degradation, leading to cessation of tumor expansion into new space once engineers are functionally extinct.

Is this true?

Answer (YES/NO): NO